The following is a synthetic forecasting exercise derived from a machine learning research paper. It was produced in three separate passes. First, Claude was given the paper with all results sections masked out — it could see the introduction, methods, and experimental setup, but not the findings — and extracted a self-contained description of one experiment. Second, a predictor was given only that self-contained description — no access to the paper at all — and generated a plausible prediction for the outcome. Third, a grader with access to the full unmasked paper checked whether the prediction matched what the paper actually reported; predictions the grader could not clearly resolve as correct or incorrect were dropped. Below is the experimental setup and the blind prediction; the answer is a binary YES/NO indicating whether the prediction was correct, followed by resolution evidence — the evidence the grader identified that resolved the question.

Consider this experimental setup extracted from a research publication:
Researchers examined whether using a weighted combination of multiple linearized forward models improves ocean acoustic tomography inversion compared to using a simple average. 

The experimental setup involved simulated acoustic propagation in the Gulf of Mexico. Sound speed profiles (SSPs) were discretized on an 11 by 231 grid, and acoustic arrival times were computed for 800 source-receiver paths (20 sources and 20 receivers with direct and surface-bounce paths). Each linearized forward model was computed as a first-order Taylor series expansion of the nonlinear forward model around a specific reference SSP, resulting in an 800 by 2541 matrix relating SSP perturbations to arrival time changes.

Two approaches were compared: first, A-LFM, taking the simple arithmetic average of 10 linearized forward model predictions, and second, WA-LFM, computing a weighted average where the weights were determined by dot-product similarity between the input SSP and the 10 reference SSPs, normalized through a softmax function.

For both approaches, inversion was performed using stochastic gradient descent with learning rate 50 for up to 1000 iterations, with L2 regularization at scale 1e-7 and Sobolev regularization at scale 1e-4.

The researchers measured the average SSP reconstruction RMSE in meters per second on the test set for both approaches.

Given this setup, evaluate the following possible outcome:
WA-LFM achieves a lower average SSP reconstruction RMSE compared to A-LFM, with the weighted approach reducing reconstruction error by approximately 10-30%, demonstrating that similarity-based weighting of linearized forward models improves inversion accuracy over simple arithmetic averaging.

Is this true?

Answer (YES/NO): NO